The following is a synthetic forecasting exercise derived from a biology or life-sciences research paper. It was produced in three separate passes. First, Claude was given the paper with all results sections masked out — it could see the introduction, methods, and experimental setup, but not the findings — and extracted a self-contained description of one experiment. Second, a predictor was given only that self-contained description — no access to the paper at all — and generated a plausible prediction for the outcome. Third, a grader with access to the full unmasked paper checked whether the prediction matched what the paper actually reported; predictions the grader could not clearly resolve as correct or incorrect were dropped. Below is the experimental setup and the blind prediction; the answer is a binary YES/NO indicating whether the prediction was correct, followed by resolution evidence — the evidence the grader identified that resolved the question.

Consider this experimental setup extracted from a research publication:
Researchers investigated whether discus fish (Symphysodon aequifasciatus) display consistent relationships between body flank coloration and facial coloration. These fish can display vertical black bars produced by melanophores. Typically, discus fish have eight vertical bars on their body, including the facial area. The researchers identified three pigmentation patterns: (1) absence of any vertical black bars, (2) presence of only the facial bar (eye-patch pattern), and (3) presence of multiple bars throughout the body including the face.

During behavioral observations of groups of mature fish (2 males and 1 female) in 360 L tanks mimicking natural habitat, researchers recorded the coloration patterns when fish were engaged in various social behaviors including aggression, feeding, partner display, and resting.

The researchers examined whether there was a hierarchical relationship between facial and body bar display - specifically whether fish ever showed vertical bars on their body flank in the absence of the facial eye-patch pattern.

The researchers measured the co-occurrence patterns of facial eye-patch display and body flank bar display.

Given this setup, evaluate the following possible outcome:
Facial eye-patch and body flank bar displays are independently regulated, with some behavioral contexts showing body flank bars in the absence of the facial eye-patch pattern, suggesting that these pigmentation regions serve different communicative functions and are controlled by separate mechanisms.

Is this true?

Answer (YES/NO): NO